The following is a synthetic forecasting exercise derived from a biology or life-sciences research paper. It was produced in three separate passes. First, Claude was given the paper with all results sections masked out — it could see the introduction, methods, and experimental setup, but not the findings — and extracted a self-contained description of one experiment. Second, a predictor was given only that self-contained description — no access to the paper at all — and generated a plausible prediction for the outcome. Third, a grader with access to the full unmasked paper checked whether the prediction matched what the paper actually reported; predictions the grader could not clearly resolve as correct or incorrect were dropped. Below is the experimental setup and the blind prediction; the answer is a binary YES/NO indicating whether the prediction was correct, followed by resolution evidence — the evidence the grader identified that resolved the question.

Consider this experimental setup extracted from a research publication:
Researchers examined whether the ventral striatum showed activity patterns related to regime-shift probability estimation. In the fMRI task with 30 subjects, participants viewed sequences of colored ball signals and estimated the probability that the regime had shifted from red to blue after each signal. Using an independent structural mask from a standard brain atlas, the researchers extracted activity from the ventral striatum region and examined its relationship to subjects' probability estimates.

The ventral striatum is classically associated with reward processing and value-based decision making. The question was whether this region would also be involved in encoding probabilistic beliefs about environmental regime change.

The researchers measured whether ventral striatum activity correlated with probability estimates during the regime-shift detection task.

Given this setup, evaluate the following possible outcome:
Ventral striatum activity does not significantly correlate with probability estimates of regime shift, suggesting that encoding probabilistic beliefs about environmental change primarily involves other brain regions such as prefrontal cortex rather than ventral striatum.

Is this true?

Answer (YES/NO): NO